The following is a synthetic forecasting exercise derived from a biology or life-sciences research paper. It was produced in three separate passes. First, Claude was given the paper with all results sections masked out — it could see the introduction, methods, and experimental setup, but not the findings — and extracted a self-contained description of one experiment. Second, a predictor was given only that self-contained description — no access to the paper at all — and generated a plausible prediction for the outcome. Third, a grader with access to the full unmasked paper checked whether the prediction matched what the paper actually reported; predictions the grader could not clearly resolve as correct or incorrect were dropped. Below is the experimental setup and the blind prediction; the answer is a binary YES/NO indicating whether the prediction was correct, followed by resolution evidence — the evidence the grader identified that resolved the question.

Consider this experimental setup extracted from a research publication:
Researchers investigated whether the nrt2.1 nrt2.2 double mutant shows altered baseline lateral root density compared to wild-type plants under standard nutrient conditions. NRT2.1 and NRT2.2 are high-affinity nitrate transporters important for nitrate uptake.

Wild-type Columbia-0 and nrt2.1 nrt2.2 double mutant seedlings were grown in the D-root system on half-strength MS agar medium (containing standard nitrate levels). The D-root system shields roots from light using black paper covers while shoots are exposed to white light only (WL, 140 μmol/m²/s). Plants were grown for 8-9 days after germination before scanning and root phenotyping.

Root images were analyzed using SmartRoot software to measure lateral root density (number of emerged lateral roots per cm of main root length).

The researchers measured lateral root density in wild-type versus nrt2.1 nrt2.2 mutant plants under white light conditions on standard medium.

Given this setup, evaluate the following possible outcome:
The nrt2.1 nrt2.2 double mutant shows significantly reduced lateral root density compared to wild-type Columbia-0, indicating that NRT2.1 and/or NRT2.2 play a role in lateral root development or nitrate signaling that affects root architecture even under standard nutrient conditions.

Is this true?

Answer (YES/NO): NO